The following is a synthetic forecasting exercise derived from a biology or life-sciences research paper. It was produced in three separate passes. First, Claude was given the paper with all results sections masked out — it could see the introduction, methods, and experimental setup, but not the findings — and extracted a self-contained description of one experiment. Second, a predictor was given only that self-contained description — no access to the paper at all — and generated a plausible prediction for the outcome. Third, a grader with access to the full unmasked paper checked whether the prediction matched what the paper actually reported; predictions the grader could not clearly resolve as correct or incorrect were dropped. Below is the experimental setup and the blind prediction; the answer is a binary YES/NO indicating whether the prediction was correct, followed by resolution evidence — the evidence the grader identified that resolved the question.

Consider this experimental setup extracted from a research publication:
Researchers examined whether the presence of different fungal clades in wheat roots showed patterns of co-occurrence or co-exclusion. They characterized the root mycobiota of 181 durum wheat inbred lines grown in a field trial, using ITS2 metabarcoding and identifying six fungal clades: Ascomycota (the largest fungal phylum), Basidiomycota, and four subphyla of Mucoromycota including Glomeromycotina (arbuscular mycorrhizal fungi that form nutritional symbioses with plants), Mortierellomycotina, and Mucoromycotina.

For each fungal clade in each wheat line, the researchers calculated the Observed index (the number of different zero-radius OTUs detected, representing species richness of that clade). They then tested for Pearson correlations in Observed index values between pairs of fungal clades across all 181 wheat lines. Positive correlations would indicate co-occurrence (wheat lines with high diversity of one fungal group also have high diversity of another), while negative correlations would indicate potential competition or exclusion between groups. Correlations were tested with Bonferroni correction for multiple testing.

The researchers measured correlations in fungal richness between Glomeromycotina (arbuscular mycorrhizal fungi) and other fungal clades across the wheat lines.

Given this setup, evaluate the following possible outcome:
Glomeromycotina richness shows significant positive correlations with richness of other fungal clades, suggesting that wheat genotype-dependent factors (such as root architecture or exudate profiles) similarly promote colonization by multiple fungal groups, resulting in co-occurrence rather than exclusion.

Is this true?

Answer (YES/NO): NO